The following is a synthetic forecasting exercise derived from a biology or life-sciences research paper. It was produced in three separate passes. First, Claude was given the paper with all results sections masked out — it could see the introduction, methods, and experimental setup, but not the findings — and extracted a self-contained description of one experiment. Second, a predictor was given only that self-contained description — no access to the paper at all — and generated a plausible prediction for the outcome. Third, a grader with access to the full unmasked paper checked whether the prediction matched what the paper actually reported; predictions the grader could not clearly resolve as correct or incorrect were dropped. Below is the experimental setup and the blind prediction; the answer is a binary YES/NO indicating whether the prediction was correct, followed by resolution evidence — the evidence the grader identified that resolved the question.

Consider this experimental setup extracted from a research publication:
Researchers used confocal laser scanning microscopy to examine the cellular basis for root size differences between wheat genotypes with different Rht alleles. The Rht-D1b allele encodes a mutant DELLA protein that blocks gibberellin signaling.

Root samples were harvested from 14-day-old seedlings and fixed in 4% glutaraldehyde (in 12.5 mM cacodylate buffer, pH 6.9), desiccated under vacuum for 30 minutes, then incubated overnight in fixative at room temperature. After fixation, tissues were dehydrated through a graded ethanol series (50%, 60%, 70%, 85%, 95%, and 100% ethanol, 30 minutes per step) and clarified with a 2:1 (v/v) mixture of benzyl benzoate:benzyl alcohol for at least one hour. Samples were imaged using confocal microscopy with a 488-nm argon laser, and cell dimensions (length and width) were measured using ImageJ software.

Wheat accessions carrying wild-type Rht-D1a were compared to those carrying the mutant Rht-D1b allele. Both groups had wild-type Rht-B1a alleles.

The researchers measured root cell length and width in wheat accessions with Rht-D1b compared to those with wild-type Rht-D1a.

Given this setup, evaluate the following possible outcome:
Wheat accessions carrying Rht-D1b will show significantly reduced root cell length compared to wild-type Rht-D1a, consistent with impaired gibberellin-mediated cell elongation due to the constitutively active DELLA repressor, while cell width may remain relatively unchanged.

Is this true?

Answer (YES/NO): NO